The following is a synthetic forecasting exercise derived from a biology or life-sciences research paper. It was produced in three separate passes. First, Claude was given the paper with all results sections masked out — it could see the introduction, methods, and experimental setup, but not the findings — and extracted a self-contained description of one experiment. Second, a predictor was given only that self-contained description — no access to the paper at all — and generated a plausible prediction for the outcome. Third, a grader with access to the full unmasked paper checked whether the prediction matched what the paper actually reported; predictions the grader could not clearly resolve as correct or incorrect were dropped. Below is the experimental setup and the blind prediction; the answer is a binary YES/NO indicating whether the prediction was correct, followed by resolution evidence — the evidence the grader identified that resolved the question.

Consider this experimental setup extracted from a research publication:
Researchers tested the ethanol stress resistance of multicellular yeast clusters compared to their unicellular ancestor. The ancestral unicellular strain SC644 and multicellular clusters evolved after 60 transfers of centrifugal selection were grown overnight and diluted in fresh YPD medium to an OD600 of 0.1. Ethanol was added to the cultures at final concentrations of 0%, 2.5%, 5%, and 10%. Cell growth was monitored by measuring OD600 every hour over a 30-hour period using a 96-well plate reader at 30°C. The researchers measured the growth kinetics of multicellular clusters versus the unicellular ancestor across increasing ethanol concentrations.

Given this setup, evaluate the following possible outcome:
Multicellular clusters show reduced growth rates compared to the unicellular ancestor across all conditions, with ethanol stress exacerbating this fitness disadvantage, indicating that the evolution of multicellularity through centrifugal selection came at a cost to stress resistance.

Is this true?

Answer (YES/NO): NO